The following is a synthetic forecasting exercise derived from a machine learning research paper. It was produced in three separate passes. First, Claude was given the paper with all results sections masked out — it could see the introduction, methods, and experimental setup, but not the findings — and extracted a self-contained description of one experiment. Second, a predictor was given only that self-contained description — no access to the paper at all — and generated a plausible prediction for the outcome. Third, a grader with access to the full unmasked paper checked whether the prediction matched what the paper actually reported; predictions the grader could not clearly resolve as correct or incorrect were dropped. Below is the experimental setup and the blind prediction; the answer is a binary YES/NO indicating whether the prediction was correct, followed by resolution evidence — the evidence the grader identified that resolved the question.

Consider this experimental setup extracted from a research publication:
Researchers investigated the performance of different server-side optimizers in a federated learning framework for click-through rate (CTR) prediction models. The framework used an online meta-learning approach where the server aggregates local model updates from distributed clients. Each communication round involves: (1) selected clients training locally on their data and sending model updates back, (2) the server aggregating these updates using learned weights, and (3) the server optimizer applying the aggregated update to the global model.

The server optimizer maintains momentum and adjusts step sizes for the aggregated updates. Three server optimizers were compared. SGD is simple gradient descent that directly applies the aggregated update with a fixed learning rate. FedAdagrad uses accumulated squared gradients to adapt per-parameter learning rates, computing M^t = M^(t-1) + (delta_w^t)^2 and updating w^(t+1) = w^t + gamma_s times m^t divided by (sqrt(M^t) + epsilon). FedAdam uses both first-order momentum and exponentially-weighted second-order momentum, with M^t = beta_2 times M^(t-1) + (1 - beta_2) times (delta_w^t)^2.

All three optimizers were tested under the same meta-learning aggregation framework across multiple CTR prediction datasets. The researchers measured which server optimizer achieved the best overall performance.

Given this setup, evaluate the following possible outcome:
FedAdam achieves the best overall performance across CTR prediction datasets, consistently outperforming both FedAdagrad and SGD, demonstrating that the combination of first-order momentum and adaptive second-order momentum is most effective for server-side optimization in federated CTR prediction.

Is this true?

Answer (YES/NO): NO